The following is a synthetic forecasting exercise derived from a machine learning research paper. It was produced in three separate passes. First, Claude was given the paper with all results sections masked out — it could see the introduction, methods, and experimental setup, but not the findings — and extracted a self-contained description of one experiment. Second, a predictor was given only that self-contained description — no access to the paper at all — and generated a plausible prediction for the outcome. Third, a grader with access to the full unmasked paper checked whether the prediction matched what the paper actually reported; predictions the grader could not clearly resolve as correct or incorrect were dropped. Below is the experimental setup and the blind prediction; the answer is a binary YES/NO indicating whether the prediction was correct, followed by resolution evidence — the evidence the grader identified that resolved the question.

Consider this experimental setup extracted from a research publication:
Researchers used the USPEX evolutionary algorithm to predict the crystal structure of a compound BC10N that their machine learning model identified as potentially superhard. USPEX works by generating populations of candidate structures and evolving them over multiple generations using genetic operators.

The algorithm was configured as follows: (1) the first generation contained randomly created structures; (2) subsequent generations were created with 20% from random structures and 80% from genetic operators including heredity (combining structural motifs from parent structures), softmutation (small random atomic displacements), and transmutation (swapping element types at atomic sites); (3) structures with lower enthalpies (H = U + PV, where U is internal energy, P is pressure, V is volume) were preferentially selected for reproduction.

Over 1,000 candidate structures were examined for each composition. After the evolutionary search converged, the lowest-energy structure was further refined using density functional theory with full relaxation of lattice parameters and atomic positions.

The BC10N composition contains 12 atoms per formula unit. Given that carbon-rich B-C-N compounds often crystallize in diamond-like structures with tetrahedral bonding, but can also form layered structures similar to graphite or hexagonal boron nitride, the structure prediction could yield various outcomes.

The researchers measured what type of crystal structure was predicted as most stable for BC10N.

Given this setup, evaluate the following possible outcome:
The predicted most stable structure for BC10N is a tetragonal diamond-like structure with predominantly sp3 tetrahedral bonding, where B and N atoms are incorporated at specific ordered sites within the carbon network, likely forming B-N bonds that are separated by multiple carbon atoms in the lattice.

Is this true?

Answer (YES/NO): NO